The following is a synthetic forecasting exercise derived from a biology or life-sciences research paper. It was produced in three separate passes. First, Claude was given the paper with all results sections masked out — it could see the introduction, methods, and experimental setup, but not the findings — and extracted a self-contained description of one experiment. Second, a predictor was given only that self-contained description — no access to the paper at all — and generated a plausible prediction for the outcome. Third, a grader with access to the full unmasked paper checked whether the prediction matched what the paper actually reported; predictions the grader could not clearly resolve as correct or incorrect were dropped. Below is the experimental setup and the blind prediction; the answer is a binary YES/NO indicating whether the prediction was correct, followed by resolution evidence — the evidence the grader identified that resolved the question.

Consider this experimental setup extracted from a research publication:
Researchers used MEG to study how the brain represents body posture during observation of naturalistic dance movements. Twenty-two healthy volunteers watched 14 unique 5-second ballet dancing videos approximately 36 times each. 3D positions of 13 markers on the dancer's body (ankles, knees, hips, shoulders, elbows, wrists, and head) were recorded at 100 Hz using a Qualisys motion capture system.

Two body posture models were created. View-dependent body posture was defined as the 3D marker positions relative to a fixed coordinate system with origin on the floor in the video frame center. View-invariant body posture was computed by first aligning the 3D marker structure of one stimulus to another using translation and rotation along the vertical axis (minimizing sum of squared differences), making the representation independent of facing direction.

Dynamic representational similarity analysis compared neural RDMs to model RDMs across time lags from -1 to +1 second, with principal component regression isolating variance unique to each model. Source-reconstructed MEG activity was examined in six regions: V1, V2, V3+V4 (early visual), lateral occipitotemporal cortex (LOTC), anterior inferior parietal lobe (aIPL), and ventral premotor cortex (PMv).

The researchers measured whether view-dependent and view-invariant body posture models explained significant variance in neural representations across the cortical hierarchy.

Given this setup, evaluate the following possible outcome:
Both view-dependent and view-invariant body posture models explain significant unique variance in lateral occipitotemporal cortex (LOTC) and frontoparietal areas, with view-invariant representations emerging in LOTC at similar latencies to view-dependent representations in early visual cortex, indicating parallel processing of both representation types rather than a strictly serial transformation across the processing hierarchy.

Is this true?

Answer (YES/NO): NO